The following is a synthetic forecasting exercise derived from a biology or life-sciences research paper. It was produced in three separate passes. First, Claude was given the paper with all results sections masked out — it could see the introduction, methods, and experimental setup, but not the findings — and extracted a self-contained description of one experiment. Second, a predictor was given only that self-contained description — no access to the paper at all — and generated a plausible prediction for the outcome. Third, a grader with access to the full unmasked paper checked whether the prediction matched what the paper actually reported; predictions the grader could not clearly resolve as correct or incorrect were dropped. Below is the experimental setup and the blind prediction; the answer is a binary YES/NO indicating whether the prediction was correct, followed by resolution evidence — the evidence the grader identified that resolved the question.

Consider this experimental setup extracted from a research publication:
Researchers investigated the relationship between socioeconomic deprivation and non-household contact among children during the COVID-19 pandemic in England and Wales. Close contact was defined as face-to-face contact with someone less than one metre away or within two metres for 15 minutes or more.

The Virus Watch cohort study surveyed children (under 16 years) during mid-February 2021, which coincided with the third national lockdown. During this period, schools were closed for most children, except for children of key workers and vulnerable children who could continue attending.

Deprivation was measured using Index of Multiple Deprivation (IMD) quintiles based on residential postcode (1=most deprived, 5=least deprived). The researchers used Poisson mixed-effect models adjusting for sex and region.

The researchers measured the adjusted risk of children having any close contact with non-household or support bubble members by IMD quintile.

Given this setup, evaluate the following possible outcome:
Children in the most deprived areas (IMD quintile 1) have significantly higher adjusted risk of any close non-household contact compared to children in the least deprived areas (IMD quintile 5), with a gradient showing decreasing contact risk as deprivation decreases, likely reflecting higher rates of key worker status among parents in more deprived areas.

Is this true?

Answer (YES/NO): NO